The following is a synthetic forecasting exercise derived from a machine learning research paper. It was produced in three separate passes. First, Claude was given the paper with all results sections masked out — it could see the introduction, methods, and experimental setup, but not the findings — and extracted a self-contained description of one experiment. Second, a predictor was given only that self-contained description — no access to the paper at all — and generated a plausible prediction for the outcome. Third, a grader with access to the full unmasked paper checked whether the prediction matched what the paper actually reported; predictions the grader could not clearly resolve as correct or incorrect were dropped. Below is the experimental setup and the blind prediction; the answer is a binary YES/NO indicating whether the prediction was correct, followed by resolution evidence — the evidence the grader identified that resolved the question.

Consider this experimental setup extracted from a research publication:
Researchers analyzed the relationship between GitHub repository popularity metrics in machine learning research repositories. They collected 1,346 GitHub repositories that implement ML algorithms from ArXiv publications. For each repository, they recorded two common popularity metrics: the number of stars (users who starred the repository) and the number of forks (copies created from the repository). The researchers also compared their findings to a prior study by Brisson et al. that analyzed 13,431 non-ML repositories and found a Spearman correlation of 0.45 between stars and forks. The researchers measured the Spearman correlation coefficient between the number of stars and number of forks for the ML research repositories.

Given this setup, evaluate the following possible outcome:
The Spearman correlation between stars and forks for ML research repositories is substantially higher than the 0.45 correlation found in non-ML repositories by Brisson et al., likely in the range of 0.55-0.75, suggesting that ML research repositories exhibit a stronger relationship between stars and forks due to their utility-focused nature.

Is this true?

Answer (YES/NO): NO